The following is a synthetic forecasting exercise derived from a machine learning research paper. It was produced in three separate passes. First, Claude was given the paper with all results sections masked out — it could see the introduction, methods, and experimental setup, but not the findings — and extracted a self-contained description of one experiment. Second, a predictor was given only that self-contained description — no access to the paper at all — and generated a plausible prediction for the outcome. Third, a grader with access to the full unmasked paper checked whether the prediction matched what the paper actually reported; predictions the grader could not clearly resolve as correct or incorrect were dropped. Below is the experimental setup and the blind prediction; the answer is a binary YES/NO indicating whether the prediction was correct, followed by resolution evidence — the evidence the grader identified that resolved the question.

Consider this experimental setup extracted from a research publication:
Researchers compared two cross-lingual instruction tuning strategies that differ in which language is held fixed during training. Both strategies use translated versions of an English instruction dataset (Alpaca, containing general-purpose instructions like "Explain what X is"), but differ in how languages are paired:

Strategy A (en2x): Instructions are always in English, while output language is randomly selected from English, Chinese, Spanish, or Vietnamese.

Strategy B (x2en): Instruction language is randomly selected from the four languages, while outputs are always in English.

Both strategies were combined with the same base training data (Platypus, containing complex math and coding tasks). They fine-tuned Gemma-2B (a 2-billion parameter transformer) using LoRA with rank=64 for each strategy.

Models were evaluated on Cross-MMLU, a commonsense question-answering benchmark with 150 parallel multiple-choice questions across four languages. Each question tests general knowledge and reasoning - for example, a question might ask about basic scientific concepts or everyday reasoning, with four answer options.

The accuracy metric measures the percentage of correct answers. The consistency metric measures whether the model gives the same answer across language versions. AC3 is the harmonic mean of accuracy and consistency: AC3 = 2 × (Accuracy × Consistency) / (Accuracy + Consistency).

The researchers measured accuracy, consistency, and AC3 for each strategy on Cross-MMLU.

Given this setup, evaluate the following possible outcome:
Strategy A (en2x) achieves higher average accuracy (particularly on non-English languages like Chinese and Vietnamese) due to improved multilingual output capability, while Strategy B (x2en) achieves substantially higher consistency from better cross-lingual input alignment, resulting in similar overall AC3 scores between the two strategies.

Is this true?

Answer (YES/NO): NO